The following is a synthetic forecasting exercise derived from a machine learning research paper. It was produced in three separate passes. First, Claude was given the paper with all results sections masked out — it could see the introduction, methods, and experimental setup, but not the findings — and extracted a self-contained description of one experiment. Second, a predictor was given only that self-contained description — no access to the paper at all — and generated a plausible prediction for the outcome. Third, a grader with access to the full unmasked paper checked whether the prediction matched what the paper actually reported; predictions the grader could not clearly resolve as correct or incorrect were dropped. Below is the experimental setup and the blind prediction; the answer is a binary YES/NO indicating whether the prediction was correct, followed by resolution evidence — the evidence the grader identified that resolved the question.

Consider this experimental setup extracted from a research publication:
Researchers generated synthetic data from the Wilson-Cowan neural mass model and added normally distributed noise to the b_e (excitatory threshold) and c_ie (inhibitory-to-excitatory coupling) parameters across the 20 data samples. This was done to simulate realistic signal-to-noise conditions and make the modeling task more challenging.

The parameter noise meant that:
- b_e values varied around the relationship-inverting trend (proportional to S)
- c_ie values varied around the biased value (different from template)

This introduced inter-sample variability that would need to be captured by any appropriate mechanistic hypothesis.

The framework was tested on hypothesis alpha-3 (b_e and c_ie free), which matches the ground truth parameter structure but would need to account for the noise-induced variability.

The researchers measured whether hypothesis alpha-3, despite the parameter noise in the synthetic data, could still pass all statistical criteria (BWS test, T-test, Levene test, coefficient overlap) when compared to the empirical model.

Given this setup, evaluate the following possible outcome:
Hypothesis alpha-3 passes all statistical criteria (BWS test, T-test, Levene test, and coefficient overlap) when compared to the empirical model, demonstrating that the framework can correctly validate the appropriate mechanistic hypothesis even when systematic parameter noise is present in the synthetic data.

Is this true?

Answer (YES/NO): YES